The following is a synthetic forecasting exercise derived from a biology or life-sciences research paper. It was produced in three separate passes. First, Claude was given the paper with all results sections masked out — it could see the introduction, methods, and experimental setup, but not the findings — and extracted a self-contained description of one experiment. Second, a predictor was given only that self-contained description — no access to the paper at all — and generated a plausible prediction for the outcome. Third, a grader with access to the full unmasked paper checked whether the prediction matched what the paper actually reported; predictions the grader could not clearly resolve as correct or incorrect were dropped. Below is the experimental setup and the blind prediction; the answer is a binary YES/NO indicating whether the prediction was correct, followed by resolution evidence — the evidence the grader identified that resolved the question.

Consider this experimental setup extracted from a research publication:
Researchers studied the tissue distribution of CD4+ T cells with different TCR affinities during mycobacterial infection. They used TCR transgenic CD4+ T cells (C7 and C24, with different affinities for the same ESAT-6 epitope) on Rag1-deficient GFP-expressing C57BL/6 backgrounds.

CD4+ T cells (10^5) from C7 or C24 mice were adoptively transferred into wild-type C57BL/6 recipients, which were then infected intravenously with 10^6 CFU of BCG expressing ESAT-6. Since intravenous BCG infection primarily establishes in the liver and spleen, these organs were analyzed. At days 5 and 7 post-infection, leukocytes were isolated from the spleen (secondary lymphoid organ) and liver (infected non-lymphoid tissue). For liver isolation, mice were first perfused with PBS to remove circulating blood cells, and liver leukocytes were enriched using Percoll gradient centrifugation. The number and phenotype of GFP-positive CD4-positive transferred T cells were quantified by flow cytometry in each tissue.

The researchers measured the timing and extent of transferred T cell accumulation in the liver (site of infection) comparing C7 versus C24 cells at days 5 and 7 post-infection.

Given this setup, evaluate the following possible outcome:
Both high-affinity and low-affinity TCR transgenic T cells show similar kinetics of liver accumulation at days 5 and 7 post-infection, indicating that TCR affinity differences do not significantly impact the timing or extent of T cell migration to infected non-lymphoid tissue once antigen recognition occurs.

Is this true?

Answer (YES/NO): NO